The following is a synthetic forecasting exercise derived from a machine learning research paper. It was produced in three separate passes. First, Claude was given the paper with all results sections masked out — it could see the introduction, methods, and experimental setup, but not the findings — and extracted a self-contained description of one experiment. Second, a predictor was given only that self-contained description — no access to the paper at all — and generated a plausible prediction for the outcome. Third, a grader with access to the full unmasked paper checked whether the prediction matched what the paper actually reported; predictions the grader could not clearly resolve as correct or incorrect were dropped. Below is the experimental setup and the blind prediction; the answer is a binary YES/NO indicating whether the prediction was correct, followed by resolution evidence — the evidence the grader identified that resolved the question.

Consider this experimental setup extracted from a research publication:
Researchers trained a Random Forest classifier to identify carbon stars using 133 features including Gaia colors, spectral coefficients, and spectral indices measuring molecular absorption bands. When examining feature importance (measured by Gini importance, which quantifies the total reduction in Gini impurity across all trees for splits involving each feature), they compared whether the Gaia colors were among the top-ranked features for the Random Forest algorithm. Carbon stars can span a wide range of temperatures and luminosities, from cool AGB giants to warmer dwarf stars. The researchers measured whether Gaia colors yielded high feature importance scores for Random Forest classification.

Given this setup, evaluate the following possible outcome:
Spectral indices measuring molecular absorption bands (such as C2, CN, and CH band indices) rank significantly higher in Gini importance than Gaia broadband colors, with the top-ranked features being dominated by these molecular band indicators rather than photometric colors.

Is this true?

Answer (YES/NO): YES